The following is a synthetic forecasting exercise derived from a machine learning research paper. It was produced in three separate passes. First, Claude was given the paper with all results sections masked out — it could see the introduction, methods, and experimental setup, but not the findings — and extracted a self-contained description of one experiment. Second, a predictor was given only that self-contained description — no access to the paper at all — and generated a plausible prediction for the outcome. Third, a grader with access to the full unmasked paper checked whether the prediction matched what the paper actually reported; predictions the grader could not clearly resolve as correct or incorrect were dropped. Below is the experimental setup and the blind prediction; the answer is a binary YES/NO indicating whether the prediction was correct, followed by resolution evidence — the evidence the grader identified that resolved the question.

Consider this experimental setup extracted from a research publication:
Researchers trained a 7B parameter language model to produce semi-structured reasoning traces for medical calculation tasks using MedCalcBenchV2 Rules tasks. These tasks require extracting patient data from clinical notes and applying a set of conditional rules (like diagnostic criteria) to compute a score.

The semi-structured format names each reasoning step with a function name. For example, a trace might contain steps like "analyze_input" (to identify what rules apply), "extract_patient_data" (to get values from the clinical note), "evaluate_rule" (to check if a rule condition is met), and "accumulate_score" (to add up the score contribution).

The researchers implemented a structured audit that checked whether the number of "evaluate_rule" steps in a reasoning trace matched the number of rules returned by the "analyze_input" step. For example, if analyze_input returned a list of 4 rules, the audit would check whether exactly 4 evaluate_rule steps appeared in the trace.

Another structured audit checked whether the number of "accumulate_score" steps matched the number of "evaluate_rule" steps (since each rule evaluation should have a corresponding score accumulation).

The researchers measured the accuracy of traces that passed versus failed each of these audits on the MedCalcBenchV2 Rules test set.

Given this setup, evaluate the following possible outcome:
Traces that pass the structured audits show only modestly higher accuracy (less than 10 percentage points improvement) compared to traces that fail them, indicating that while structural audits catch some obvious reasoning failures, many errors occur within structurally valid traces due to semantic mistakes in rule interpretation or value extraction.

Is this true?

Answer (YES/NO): NO